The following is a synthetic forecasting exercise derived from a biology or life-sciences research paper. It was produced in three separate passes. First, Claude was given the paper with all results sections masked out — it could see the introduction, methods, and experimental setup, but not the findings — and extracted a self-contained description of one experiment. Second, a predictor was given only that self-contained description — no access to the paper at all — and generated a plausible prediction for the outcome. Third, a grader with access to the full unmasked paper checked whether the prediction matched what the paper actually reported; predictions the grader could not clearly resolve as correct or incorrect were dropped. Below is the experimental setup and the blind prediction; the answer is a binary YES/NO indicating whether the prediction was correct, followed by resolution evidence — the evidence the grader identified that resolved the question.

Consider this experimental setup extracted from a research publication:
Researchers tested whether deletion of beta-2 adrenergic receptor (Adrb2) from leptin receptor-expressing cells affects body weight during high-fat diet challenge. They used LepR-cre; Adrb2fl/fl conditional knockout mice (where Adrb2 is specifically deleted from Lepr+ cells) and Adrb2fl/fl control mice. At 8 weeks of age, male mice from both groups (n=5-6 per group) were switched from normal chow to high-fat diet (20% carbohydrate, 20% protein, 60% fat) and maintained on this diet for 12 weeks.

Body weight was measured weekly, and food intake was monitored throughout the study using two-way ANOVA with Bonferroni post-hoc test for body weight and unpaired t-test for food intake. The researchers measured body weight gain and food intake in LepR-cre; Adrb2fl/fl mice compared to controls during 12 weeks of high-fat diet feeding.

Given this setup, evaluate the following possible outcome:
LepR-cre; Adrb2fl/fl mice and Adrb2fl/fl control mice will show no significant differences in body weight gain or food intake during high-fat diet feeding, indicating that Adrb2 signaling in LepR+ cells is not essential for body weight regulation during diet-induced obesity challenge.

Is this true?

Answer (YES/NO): NO